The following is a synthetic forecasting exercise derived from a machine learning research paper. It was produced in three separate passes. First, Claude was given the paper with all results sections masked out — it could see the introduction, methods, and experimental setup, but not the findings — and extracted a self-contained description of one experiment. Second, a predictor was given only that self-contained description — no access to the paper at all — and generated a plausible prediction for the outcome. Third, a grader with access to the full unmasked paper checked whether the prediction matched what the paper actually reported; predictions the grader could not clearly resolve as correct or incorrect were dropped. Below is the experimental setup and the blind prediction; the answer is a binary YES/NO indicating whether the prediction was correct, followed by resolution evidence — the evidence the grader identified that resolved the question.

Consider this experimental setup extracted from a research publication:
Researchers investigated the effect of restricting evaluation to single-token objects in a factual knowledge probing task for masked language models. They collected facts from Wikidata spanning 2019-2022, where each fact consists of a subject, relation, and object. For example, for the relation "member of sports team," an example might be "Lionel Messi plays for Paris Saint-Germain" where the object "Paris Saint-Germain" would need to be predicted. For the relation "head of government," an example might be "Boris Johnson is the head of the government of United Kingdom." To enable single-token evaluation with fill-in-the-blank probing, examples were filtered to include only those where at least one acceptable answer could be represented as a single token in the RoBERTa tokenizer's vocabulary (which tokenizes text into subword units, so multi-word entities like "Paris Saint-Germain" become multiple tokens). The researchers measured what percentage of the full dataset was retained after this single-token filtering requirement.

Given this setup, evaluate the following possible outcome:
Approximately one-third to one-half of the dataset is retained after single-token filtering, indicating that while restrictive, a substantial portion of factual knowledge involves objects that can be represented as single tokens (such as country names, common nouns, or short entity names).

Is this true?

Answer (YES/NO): NO